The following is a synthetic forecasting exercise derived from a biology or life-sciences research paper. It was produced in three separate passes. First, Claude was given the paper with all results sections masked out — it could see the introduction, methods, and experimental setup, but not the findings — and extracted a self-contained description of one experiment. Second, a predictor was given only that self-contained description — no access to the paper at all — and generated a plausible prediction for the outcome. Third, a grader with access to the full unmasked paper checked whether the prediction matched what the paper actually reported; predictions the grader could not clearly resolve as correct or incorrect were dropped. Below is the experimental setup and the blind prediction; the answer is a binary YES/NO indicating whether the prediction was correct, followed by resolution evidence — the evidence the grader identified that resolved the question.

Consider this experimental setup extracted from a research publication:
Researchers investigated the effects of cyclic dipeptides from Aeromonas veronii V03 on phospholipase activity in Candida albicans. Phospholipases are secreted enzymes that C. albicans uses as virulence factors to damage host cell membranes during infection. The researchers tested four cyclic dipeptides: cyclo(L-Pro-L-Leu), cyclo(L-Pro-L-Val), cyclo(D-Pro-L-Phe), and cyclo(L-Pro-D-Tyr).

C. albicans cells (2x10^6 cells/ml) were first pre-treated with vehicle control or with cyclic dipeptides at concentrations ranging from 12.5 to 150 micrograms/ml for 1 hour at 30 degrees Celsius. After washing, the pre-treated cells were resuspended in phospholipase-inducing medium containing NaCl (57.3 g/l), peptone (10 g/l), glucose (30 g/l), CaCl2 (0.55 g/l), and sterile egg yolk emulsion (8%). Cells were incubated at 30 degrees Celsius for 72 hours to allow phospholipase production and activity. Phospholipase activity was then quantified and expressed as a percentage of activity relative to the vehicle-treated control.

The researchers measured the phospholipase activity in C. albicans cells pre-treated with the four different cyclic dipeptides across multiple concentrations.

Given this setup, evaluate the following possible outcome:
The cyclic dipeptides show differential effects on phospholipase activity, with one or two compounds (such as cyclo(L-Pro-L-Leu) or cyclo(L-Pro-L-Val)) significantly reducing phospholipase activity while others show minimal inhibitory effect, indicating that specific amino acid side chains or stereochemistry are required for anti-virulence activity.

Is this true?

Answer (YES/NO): NO